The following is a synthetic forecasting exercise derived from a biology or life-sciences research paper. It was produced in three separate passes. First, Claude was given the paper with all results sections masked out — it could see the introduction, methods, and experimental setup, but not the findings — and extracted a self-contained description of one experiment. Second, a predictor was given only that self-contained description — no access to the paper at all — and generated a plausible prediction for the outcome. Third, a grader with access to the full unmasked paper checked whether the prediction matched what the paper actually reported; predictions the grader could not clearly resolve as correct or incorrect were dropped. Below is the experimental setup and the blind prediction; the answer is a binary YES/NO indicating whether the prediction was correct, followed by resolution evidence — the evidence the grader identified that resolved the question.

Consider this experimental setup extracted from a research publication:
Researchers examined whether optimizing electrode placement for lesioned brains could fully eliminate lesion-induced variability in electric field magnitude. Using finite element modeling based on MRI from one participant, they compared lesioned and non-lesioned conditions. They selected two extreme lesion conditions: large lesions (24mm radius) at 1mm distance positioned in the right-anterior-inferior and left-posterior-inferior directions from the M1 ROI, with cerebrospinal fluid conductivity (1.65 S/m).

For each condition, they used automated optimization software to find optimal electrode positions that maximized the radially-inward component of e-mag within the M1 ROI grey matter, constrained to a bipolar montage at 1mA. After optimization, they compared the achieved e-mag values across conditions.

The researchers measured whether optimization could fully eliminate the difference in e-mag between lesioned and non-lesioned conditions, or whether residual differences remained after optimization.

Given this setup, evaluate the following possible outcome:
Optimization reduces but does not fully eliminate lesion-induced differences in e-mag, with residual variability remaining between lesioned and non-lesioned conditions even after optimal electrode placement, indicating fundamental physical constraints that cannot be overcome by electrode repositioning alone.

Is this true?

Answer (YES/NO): YES